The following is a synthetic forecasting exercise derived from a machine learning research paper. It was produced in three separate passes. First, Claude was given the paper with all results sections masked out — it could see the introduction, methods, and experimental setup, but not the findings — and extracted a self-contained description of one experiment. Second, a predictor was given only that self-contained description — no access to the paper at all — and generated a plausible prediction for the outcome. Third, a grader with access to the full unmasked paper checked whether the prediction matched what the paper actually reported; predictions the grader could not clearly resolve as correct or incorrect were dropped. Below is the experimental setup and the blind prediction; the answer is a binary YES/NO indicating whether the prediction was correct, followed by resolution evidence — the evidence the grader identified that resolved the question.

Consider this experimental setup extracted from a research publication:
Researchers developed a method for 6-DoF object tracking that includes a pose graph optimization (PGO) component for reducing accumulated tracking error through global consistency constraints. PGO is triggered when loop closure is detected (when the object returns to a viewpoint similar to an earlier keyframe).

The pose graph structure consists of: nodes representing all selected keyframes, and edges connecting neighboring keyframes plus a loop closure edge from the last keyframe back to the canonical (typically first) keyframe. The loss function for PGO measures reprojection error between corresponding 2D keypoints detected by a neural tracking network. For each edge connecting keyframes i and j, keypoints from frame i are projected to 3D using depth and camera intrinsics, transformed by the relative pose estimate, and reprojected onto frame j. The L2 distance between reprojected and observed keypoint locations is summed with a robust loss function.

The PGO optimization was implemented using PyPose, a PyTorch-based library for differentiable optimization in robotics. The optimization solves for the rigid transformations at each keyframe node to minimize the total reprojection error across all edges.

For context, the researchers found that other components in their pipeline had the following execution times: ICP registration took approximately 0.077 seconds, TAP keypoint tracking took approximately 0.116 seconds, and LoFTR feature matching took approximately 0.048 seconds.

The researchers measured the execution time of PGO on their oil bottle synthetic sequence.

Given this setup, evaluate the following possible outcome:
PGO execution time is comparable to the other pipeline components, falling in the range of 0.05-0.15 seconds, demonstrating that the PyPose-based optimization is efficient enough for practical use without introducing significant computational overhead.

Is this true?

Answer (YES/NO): NO